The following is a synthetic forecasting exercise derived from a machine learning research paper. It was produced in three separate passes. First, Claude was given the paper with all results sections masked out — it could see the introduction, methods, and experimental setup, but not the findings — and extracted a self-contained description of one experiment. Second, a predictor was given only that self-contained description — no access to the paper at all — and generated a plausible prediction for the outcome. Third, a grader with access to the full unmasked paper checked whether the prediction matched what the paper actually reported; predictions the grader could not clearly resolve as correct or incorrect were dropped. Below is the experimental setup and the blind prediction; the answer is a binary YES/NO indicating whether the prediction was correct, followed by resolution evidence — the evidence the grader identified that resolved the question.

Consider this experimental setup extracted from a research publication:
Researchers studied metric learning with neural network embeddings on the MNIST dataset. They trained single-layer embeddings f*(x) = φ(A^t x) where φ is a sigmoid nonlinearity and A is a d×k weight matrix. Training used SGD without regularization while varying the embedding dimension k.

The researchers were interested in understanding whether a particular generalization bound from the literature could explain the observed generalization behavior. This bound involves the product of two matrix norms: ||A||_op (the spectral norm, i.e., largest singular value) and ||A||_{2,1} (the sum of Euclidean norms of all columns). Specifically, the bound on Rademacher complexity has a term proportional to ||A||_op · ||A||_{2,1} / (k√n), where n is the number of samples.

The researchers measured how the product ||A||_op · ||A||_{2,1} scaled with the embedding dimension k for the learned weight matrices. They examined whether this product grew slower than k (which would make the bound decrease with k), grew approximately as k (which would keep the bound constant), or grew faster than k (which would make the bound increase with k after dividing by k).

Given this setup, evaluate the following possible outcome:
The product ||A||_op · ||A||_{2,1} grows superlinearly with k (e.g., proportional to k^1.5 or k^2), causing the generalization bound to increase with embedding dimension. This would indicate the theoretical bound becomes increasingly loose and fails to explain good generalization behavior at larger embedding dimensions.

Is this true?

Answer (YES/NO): YES